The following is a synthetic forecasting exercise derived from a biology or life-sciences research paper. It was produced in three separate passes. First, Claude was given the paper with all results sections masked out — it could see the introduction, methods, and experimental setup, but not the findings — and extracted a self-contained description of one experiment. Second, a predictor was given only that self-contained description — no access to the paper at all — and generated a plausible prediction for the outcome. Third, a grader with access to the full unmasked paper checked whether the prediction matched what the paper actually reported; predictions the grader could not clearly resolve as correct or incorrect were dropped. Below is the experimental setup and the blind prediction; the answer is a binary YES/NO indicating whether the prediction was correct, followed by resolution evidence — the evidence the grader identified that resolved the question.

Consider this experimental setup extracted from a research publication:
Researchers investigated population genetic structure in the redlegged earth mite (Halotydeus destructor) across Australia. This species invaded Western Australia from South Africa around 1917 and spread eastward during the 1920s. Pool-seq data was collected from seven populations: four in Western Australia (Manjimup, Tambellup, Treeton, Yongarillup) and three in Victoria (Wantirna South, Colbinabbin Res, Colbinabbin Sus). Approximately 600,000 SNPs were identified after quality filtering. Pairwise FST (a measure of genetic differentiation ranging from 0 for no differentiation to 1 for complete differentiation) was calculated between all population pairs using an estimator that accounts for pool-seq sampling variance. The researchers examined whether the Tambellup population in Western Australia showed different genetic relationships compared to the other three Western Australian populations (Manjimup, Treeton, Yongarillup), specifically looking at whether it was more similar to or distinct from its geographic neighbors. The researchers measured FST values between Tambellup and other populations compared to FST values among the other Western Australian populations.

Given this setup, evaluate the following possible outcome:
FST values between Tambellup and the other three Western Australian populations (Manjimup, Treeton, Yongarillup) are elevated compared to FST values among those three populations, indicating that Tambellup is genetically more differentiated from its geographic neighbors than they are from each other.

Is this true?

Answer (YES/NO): YES